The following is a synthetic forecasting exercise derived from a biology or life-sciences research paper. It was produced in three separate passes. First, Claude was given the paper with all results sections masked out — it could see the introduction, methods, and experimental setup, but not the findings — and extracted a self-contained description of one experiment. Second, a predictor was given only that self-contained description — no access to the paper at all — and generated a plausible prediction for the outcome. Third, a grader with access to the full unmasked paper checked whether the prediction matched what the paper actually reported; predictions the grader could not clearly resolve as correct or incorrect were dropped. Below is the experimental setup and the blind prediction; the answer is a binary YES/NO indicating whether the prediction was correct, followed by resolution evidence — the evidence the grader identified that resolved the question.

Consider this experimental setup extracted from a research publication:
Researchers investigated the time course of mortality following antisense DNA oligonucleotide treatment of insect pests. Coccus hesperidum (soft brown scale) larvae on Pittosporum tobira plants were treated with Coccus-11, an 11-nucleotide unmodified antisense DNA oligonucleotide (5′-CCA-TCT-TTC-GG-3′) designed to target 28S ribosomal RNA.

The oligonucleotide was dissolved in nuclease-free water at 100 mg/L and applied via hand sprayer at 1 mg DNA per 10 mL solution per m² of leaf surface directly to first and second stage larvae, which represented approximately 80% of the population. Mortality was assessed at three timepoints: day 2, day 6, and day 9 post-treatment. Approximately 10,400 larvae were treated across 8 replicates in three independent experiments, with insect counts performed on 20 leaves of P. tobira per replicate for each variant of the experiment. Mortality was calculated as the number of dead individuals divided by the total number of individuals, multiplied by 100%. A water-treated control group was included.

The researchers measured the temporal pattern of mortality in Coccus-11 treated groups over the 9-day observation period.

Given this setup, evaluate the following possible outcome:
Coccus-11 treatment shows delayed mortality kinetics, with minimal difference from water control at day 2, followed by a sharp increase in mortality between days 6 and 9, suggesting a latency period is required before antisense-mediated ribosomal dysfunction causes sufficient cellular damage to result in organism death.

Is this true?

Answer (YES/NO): NO